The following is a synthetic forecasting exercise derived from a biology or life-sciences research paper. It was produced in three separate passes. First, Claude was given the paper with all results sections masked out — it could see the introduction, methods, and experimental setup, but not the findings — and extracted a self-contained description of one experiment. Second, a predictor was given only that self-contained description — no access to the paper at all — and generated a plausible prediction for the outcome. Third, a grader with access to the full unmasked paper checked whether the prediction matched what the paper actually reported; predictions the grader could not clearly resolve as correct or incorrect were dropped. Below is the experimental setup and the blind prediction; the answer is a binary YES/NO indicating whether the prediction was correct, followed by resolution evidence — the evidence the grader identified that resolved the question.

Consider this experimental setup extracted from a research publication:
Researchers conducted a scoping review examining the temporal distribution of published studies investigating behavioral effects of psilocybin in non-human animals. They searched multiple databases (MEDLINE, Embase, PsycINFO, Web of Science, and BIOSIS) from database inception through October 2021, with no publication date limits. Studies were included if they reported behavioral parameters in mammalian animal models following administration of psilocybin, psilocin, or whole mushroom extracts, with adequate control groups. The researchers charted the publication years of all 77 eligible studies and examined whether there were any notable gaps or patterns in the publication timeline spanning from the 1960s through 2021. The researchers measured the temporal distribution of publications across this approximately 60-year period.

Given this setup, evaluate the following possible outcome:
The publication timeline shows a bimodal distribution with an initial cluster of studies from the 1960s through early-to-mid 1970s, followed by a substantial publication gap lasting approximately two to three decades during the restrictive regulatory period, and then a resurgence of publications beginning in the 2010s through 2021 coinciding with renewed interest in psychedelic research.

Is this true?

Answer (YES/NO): NO